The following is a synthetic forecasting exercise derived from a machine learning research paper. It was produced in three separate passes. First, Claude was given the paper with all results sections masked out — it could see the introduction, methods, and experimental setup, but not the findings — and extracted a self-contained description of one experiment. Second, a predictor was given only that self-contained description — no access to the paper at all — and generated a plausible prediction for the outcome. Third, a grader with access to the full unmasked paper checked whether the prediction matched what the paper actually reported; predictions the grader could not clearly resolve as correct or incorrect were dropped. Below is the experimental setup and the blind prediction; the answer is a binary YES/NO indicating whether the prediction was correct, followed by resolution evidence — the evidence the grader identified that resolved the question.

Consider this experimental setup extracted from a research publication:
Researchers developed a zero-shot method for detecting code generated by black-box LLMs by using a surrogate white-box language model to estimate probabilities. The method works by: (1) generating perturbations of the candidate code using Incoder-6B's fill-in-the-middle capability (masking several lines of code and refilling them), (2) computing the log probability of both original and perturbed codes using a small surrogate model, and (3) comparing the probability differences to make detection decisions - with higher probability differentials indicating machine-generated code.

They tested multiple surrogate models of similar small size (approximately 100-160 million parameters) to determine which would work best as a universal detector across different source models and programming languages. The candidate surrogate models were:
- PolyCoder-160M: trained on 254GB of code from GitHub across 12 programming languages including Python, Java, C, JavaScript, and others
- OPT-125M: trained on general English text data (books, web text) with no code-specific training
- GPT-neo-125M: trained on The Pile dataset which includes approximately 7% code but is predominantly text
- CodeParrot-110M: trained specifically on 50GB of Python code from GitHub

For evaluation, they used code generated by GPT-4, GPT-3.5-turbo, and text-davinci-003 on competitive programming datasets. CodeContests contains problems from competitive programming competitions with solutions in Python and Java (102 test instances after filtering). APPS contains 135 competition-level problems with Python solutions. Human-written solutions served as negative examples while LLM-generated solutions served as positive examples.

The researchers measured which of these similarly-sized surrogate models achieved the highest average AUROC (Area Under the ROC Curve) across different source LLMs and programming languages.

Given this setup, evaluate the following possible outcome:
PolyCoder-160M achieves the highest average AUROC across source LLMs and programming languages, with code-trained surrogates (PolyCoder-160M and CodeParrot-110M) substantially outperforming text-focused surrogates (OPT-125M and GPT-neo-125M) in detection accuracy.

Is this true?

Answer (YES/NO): NO